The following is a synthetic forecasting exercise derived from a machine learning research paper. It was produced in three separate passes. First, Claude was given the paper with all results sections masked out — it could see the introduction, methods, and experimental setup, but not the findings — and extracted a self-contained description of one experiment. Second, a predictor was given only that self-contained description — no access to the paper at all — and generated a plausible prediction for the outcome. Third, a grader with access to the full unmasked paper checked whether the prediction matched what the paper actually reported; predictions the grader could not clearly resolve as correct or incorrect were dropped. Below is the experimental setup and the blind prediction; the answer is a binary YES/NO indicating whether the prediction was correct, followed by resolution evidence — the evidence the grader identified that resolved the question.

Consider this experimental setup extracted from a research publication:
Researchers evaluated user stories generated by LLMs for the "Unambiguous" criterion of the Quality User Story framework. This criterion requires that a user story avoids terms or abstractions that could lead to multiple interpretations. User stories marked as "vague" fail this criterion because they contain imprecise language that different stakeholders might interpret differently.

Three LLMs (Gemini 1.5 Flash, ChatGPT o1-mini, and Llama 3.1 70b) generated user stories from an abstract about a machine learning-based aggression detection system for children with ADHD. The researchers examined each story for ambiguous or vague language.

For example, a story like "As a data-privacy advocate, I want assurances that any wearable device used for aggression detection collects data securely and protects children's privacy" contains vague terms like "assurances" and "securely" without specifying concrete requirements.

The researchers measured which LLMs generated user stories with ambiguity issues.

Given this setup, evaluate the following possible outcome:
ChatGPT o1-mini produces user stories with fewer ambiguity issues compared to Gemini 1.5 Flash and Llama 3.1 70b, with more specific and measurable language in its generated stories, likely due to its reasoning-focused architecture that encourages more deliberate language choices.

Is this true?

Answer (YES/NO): NO